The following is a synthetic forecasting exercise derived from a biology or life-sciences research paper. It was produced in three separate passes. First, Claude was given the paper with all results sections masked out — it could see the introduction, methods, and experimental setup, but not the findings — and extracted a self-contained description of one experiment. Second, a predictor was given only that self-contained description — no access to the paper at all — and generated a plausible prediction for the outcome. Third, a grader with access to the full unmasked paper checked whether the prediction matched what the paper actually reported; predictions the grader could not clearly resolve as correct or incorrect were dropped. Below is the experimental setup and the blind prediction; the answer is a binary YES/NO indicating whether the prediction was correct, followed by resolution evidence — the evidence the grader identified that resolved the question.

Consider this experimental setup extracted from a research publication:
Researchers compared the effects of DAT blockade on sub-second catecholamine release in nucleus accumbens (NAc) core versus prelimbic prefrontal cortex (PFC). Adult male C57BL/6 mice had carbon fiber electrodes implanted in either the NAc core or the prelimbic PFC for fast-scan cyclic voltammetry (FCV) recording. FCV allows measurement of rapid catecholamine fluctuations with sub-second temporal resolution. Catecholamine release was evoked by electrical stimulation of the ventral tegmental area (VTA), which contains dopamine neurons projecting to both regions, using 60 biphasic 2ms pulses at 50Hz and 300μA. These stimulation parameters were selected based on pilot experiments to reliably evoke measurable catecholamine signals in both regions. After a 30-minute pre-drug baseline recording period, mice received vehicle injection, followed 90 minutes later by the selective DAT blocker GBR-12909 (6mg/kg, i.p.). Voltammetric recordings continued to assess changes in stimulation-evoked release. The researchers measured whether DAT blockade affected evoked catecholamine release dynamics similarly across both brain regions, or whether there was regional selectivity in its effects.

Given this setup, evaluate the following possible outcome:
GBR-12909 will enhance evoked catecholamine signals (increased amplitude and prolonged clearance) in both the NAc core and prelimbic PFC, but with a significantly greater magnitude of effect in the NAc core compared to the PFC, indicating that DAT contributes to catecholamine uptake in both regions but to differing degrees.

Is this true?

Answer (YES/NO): NO